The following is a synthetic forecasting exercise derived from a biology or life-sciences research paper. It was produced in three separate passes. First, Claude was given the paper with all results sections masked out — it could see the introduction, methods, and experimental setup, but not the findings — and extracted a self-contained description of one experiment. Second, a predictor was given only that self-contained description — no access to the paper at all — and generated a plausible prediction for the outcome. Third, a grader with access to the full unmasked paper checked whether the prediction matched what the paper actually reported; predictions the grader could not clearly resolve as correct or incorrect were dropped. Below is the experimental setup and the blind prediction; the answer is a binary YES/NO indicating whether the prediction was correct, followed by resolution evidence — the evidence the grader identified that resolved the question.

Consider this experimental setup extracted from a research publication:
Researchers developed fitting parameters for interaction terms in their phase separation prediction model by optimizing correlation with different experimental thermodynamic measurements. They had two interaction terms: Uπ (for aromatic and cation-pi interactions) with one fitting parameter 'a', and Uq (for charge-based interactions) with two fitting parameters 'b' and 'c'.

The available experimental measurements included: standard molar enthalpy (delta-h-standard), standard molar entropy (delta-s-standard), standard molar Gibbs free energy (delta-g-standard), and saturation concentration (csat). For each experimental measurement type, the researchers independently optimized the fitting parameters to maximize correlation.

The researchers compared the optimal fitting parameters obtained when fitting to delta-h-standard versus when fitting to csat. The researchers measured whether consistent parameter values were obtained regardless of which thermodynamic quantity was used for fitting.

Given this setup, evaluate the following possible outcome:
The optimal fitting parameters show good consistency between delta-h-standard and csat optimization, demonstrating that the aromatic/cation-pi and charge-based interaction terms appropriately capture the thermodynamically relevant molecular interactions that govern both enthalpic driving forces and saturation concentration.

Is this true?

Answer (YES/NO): NO